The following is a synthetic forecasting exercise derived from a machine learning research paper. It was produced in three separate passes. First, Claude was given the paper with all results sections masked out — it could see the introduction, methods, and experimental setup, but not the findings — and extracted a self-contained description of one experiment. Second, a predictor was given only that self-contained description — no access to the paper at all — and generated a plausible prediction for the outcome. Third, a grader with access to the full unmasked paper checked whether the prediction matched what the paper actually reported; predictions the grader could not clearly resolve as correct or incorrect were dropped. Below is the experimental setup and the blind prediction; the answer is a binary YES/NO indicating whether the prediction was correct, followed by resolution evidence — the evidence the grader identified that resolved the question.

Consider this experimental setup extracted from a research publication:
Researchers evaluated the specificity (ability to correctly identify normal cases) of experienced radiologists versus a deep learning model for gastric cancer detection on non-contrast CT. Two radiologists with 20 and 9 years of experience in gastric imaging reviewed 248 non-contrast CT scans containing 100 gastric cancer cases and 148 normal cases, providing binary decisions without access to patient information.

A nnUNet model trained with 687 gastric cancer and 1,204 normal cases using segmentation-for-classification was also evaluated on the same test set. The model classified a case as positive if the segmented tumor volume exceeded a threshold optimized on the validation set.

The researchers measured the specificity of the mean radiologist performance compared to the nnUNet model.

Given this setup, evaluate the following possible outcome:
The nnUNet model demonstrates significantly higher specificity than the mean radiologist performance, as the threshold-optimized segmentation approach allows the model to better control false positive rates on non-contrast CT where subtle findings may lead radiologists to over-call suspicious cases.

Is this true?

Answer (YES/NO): NO